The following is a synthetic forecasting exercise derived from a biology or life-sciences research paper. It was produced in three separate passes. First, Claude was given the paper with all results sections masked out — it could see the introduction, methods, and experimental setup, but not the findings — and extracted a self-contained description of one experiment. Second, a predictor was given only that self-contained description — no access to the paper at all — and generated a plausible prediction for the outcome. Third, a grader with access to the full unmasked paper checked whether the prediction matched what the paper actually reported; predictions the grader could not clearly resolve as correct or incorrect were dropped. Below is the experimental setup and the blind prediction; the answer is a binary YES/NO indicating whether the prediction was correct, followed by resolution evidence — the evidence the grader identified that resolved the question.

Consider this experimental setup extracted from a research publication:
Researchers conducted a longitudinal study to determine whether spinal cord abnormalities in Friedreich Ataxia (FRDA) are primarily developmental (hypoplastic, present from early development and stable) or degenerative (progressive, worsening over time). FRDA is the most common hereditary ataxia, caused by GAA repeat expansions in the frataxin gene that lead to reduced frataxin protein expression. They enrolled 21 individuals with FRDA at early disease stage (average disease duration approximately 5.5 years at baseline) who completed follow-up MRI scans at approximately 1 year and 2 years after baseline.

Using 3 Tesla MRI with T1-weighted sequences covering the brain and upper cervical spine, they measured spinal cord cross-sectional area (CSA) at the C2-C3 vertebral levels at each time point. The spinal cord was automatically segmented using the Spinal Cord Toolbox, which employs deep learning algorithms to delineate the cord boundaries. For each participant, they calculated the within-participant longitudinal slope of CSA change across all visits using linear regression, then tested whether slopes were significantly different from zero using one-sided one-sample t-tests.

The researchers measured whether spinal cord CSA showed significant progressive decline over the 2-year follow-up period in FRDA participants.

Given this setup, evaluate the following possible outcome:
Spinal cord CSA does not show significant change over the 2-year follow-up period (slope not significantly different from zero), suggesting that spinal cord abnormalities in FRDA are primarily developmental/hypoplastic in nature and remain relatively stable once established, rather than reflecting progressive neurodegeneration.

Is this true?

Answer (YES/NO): NO